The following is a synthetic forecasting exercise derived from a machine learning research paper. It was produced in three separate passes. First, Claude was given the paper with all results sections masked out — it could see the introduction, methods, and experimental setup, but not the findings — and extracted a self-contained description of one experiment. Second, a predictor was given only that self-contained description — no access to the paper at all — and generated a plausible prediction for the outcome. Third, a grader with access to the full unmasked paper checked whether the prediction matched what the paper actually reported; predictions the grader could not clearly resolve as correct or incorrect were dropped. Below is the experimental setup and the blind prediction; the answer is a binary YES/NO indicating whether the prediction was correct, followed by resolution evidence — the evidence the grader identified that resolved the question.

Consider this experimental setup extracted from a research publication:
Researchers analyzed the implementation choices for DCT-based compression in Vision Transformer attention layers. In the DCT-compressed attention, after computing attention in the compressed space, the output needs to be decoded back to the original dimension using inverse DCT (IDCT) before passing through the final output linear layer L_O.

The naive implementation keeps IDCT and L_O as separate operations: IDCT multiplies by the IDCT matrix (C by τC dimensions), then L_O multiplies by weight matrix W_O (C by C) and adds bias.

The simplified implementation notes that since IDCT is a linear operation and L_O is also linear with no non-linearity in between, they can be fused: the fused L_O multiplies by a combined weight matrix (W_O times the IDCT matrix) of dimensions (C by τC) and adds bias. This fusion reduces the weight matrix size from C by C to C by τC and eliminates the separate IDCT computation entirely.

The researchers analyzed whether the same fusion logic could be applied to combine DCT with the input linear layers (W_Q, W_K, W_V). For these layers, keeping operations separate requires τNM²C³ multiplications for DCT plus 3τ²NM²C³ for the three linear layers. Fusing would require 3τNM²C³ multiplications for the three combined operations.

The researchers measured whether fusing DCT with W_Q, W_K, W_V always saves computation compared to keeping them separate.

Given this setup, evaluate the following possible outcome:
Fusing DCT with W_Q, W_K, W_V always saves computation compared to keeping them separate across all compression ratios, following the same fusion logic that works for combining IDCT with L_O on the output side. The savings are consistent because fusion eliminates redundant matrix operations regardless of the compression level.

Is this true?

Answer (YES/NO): NO